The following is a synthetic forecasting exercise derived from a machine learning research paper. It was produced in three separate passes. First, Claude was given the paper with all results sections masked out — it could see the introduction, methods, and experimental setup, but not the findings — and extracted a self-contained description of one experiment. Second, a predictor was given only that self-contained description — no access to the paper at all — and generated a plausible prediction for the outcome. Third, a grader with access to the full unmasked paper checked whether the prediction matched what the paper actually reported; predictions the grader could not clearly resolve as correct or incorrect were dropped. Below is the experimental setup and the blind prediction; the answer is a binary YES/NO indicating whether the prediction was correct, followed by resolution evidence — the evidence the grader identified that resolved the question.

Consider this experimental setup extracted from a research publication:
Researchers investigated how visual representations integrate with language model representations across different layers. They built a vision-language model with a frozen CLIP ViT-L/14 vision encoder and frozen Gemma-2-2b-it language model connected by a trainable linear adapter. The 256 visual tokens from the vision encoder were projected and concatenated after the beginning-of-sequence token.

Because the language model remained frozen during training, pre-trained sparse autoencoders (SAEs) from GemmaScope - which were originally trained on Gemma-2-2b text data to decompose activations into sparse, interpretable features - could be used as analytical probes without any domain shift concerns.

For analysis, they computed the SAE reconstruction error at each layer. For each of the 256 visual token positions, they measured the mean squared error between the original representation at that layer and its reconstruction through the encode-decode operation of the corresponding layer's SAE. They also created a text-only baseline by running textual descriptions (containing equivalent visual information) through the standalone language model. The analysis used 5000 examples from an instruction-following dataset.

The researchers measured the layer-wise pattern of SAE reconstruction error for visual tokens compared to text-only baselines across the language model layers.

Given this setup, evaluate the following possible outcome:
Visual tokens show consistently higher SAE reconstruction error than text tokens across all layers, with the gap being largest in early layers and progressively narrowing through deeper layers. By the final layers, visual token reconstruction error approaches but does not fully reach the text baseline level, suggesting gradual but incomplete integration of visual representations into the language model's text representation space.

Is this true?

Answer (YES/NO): NO